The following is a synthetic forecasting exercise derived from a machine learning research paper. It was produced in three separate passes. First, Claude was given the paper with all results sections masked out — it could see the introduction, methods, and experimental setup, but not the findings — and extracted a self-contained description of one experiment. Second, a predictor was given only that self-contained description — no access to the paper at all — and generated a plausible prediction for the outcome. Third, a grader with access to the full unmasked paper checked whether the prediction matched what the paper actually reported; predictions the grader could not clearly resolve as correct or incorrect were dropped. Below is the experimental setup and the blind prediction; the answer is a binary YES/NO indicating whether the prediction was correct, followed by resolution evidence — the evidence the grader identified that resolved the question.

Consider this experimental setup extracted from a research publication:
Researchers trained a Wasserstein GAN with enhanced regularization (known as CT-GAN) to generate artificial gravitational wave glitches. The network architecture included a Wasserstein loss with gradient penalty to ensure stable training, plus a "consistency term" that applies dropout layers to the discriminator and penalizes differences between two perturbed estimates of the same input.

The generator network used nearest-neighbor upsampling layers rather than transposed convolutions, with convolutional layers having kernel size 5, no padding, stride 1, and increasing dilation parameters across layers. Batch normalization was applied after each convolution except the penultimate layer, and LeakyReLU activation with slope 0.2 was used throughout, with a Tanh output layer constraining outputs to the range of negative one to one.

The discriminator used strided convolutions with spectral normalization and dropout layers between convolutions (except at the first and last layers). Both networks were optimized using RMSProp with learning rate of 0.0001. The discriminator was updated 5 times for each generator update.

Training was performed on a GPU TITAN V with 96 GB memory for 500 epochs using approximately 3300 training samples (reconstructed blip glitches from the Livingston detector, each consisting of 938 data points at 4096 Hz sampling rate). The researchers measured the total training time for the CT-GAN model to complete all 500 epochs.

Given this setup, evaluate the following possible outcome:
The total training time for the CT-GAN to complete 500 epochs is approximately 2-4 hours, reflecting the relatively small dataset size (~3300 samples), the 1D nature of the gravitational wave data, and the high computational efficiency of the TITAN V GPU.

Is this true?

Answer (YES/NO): NO